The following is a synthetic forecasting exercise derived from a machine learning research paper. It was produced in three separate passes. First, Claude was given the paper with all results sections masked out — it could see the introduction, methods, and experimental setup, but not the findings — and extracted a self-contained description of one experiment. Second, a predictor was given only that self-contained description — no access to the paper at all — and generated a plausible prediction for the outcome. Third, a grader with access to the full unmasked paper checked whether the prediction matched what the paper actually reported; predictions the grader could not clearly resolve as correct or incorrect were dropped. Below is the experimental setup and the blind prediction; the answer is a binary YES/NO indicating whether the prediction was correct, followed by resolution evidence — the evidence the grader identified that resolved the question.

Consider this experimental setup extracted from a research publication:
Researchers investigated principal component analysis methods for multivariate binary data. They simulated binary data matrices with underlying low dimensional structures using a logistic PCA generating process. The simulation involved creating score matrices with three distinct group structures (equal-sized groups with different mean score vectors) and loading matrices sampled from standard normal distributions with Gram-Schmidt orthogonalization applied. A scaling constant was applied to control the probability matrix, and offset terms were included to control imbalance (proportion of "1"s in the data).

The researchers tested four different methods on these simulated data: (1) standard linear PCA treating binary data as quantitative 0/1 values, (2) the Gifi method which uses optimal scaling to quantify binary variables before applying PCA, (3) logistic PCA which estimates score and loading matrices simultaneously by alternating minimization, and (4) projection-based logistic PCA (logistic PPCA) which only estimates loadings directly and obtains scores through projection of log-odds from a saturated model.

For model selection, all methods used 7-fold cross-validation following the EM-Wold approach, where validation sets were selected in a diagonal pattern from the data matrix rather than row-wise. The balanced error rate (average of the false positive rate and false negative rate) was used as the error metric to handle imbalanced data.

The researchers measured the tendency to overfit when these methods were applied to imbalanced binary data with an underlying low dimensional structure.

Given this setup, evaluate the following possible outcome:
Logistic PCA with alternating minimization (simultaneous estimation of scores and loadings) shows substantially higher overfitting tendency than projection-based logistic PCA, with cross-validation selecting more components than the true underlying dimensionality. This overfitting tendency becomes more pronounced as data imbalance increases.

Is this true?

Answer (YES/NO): NO